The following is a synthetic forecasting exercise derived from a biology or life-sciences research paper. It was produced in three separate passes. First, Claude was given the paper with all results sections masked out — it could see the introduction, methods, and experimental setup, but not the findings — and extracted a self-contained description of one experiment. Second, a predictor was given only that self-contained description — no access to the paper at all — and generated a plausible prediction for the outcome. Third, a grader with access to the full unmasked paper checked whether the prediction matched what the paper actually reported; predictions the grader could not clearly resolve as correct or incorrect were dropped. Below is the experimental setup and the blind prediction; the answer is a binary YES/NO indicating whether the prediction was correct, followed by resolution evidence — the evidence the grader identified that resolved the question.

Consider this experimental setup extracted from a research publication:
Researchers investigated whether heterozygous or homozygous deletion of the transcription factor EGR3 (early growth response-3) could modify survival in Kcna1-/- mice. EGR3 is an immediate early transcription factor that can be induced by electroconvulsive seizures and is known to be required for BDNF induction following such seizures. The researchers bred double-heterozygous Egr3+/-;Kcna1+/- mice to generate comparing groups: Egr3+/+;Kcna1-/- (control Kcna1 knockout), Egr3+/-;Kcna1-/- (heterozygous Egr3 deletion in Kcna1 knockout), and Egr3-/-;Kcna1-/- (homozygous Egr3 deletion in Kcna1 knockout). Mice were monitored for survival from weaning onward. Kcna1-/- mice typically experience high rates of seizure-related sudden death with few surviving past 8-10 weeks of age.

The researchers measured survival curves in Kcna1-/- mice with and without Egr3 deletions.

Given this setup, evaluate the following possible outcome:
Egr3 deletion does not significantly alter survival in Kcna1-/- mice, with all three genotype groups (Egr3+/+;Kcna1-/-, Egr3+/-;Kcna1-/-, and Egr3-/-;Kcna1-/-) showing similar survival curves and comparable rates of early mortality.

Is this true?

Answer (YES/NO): NO